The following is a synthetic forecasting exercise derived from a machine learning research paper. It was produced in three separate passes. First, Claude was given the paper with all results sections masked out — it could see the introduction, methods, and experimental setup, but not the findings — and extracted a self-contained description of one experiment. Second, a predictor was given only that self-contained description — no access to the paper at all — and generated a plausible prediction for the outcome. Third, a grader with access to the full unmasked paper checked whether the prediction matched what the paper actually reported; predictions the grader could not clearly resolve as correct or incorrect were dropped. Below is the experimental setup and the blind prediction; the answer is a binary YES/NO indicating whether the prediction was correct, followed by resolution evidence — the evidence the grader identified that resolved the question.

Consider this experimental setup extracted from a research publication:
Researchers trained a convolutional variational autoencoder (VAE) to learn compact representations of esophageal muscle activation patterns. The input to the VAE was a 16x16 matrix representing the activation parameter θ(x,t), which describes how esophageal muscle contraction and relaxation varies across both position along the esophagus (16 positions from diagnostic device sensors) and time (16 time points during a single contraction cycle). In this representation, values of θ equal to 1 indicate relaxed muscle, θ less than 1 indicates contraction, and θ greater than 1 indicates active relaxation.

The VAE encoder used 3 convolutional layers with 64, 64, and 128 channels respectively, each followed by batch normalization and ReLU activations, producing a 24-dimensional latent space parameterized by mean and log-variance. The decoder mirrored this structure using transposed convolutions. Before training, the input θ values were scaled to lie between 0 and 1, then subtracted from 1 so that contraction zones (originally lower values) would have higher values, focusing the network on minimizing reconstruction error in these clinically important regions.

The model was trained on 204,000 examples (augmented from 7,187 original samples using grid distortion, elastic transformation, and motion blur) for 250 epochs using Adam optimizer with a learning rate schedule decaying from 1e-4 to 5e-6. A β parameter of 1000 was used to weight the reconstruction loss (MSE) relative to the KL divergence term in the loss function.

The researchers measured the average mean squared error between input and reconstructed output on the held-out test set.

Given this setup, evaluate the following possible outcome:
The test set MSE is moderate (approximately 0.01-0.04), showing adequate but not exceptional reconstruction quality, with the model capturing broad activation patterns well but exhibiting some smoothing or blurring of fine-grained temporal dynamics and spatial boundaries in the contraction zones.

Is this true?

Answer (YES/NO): NO